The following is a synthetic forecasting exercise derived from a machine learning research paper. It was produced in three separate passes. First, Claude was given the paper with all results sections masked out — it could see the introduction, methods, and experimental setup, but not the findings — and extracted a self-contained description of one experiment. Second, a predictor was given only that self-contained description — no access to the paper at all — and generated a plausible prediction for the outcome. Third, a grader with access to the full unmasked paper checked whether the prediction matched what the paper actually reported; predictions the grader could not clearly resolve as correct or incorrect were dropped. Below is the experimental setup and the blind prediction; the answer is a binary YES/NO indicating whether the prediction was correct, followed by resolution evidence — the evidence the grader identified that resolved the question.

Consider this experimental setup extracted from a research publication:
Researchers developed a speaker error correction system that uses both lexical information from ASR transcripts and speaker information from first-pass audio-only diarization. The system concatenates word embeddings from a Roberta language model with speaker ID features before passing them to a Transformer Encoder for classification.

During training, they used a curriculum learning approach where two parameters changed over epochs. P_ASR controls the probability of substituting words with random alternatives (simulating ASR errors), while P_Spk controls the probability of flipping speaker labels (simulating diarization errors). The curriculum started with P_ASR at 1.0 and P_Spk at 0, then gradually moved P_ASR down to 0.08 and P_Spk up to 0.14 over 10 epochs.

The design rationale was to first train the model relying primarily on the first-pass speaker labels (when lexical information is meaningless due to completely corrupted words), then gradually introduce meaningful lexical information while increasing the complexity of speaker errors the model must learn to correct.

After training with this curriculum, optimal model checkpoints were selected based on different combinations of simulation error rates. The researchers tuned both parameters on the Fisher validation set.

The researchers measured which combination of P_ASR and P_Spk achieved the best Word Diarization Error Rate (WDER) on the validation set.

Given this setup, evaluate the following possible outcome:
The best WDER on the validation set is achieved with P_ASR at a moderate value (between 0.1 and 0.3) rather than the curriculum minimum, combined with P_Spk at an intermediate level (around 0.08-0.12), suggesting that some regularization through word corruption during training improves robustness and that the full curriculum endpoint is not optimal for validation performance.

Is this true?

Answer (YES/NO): YES